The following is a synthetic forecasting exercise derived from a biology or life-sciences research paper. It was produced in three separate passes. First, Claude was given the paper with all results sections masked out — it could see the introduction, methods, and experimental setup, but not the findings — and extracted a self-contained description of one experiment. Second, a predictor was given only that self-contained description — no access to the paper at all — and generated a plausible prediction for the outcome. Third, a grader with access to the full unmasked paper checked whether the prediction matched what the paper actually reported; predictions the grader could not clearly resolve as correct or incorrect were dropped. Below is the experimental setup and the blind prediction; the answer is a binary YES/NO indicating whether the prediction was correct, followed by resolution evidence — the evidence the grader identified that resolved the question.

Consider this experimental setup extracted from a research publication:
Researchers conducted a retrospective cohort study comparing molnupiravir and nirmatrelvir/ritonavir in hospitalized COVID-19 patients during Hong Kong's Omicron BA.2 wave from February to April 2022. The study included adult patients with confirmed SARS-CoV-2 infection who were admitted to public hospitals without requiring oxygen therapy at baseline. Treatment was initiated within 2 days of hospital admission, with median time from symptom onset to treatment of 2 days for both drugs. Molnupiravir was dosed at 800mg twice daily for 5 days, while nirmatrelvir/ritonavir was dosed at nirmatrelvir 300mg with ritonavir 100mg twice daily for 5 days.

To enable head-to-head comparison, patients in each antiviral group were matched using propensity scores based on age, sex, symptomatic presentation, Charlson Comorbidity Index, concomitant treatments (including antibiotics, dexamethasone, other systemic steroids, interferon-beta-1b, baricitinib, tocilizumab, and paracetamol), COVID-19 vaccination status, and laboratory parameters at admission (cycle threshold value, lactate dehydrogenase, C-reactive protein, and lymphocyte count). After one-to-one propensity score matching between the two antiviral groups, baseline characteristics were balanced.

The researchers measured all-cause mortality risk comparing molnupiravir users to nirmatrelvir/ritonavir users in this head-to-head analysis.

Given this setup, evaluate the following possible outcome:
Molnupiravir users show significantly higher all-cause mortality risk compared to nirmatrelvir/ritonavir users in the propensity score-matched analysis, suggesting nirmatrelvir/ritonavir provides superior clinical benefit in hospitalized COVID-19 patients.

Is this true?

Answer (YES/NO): YES